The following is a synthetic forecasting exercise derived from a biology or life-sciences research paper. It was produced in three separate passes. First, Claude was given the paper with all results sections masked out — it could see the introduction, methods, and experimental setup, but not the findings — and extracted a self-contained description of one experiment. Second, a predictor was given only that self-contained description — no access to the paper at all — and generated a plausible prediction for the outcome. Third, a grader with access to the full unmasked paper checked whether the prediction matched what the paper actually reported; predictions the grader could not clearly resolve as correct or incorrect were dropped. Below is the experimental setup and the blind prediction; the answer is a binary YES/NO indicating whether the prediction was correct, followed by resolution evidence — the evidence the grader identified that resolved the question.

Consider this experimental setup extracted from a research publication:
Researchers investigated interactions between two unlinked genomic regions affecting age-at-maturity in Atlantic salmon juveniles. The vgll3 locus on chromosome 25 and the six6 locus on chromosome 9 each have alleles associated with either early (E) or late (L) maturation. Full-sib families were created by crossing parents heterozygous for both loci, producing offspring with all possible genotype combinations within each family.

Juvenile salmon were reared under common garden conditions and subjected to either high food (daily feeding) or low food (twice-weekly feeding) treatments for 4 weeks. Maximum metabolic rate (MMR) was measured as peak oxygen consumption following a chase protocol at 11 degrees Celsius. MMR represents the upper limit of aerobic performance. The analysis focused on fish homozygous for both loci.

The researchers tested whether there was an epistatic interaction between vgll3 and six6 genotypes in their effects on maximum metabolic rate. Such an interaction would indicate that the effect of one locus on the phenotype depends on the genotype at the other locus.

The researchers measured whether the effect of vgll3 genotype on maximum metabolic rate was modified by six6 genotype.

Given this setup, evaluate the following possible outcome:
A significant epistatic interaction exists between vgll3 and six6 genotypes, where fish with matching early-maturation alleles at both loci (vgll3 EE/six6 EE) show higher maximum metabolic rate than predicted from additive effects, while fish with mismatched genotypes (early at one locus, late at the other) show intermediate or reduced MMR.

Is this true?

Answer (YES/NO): NO